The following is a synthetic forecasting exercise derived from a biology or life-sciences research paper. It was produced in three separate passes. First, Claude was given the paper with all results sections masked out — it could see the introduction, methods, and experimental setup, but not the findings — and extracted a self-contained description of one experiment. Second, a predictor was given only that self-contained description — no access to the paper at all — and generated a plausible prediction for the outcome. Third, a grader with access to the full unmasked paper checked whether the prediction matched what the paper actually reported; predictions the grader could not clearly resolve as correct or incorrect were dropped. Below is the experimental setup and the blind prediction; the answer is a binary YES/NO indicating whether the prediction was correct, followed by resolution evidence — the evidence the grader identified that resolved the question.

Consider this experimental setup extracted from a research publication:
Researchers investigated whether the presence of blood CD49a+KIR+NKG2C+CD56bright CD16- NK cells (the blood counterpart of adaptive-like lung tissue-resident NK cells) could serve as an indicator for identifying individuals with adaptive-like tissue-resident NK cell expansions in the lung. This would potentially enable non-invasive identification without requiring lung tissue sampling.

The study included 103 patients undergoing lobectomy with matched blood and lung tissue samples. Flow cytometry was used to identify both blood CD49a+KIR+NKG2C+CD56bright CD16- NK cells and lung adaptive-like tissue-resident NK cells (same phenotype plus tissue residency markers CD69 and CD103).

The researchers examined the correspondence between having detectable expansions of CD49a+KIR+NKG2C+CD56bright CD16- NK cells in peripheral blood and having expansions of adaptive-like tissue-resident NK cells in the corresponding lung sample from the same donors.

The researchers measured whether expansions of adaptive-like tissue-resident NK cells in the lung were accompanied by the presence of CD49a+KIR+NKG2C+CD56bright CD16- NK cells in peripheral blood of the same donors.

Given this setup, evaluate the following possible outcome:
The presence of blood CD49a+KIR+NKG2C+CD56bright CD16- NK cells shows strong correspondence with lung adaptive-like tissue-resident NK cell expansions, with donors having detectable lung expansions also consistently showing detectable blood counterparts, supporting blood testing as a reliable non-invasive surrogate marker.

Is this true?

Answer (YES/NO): YES